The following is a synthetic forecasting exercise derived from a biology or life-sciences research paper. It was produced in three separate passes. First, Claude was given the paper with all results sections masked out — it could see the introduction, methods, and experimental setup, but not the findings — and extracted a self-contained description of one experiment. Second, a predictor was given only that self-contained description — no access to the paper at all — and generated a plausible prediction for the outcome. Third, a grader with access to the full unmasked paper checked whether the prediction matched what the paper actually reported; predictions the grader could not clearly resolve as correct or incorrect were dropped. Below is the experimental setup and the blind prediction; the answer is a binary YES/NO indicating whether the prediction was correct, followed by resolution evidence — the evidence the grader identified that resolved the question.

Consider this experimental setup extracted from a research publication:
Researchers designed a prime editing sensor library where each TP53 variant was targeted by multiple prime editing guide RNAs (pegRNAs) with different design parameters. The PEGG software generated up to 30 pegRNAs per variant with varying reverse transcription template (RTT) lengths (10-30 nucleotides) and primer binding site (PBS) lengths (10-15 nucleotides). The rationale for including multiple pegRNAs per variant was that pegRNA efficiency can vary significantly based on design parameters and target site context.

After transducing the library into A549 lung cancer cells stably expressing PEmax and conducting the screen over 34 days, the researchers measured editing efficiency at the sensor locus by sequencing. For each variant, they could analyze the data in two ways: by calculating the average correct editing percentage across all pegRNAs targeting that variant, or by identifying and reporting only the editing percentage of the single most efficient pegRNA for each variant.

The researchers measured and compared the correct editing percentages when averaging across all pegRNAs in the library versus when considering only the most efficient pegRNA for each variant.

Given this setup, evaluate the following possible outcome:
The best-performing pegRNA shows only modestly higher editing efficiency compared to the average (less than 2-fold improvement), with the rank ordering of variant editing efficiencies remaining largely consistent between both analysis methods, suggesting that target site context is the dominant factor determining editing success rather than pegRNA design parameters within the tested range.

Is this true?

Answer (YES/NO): NO